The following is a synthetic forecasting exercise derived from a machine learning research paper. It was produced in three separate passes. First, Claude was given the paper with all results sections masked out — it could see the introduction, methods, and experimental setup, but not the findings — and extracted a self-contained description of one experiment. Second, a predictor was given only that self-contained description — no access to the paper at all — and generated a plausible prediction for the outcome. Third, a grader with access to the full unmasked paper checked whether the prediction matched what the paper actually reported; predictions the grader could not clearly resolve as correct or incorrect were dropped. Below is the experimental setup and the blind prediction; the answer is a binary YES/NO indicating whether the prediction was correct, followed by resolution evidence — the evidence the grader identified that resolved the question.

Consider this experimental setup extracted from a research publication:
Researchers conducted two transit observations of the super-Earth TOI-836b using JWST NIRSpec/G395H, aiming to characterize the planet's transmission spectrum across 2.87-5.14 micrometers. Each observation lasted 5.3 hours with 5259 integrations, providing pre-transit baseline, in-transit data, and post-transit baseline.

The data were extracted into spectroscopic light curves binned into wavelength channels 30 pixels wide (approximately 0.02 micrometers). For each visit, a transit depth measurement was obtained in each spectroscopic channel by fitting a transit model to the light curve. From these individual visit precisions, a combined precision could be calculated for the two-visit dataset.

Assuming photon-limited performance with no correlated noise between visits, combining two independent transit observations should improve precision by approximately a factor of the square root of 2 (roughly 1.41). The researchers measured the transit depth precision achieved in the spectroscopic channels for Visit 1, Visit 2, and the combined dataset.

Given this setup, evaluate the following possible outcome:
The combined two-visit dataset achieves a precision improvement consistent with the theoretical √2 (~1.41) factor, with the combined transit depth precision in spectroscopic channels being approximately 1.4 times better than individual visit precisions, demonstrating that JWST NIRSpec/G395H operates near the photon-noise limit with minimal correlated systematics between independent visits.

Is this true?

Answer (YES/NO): YES